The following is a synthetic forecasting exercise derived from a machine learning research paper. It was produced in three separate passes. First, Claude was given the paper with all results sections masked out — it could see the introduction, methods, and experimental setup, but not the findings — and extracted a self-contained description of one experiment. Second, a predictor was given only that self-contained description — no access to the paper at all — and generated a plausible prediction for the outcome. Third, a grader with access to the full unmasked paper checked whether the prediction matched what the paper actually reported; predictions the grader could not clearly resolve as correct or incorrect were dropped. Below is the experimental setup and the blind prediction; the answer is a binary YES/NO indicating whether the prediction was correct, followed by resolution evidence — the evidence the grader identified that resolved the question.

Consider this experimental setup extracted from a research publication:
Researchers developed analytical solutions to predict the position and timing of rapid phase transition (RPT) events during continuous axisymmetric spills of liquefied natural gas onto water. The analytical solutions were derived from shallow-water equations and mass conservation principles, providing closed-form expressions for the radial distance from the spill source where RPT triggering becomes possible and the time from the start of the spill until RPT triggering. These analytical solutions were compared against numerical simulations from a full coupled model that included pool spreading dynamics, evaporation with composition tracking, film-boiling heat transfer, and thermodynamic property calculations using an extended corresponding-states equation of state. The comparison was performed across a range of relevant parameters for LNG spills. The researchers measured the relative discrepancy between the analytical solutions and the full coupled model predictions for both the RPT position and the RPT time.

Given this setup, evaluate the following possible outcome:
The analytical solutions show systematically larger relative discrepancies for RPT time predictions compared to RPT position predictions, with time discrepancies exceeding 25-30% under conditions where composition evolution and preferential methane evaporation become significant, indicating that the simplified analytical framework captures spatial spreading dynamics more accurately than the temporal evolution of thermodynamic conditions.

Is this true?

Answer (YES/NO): NO